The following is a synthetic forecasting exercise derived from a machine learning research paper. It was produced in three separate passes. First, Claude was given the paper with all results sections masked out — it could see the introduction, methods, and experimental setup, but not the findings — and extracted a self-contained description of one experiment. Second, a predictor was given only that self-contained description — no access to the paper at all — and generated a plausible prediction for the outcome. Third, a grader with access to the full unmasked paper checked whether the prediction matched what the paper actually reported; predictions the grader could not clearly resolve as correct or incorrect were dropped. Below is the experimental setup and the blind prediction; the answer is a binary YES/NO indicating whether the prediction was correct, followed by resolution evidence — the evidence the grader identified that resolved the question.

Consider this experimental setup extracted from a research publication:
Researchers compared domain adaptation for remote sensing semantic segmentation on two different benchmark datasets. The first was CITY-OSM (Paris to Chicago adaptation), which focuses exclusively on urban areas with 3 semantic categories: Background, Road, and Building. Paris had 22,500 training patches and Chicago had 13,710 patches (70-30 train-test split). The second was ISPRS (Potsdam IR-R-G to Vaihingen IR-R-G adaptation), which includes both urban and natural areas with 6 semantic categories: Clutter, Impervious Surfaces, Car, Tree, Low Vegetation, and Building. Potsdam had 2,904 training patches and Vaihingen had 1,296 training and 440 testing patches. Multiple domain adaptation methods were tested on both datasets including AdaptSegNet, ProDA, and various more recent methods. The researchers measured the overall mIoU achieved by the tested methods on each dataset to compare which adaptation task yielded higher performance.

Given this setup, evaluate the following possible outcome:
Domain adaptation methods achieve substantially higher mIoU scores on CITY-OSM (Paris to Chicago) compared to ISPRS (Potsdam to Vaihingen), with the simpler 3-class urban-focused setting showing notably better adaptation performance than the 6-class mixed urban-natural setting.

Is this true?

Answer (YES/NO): NO